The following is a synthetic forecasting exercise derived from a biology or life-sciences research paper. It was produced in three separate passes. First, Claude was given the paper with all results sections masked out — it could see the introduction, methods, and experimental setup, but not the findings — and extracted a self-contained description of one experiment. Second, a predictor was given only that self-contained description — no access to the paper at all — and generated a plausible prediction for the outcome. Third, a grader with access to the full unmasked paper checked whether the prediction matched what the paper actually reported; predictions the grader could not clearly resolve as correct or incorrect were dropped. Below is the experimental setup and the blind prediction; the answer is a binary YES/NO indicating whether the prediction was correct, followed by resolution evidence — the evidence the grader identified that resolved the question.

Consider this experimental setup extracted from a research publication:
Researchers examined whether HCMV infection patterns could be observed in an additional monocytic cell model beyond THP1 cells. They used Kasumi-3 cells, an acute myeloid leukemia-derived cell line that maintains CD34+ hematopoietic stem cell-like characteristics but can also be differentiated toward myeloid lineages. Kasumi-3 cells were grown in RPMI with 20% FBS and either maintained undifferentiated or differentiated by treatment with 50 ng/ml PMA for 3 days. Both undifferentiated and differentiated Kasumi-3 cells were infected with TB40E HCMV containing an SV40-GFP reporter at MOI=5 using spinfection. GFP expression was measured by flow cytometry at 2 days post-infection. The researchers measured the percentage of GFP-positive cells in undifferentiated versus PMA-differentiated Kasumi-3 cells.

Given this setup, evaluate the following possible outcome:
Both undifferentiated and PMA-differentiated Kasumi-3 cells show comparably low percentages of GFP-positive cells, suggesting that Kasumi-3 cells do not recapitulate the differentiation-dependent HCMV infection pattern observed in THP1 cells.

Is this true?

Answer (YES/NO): NO